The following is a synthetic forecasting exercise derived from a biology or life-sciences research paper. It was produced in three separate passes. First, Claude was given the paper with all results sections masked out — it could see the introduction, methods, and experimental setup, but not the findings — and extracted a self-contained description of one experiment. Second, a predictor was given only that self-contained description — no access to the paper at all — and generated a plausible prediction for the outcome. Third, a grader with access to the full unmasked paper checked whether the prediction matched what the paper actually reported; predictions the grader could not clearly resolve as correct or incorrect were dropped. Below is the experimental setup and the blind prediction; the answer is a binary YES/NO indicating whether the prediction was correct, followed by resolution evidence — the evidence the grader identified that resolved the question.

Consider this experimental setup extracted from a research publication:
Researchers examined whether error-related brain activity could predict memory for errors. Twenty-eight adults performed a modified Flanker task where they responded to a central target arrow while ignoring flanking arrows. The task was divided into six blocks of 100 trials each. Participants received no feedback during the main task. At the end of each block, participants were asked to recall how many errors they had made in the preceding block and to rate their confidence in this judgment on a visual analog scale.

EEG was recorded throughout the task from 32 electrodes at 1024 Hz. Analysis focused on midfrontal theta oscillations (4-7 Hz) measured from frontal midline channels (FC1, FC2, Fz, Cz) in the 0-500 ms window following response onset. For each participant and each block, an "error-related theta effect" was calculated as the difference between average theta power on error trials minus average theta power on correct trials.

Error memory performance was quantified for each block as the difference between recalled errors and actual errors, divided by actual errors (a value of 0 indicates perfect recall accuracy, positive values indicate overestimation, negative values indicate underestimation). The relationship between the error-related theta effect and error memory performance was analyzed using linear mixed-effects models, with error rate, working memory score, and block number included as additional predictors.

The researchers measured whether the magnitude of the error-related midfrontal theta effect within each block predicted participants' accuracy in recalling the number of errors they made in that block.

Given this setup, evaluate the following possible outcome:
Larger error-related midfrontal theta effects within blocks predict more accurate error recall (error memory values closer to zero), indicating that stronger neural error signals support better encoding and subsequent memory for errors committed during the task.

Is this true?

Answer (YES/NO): NO